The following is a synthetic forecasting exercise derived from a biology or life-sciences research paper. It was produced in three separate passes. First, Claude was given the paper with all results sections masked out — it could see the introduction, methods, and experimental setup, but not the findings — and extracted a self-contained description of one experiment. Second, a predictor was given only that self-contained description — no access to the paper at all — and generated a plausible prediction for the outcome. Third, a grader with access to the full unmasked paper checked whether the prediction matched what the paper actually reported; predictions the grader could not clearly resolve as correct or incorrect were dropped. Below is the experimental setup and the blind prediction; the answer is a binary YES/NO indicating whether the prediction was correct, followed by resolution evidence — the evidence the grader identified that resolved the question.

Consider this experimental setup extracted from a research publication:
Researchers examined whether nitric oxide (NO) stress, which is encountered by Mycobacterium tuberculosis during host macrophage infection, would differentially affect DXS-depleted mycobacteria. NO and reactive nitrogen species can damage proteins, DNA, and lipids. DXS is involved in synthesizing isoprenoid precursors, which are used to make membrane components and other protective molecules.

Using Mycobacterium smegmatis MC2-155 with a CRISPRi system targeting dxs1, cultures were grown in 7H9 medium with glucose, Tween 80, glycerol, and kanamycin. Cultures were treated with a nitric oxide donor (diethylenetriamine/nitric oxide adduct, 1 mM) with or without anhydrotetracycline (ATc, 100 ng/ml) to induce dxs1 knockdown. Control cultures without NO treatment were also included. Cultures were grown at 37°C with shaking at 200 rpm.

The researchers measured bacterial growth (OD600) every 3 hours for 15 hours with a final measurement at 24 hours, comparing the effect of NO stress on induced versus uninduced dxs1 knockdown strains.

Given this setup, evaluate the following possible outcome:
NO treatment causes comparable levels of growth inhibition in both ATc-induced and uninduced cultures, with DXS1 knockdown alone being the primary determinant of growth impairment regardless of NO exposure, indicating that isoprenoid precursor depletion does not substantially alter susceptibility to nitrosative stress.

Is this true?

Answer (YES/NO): NO